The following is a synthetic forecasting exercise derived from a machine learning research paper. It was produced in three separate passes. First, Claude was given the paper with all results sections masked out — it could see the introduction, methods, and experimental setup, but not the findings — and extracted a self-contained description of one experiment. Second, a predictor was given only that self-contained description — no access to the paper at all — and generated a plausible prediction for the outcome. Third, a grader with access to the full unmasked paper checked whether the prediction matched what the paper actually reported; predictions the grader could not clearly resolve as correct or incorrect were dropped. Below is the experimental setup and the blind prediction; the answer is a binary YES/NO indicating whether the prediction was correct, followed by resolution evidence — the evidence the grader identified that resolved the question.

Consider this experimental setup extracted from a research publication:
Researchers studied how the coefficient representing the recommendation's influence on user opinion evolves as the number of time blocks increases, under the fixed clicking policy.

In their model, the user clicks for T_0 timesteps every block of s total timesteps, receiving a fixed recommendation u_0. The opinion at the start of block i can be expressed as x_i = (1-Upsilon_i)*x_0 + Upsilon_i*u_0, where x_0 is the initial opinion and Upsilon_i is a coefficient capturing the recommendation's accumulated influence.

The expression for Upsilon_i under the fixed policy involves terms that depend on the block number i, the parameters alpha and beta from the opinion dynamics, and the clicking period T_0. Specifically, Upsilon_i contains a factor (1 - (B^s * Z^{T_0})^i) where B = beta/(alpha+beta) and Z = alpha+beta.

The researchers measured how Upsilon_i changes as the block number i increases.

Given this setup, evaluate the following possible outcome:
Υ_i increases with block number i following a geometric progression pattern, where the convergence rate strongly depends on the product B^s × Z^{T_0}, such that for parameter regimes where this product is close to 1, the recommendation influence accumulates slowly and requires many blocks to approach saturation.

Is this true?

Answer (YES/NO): NO